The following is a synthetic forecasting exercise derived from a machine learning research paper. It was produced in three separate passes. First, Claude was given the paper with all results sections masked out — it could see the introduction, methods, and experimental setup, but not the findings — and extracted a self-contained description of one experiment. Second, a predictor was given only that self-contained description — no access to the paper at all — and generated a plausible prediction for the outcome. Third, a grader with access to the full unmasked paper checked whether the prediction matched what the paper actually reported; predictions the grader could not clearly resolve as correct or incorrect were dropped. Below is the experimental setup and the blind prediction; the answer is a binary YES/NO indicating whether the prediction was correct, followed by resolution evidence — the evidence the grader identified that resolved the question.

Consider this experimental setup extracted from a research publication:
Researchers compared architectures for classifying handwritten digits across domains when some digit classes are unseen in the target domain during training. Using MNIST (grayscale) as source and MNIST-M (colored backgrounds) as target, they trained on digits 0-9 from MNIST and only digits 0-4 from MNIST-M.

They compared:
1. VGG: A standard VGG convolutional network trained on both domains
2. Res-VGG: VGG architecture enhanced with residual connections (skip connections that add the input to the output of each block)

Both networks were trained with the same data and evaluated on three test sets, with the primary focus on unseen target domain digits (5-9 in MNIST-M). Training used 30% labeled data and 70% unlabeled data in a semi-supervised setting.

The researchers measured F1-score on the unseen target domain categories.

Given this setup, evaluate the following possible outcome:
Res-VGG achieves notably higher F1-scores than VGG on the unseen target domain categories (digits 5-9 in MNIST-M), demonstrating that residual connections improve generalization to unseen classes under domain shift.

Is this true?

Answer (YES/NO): NO